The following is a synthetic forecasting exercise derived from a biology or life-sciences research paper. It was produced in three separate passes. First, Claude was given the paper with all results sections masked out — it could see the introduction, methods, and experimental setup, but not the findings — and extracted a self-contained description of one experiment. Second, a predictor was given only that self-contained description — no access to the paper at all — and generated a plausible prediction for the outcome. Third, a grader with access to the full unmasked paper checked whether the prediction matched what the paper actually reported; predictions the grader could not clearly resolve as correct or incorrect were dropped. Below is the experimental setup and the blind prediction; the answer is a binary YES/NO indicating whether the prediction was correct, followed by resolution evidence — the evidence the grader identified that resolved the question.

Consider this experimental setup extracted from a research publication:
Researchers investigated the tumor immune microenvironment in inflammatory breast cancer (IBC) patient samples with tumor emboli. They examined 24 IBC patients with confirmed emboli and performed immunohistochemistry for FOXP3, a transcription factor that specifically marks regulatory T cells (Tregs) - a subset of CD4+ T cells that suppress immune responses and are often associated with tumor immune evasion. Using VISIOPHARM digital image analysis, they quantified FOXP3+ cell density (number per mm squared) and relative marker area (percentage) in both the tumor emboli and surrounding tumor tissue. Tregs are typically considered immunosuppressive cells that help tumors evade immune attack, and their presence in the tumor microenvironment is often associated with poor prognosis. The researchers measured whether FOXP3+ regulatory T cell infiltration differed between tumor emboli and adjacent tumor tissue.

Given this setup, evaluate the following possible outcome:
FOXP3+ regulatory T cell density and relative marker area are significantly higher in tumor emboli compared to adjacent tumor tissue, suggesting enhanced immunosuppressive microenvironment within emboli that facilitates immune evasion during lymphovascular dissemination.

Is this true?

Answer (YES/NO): NO